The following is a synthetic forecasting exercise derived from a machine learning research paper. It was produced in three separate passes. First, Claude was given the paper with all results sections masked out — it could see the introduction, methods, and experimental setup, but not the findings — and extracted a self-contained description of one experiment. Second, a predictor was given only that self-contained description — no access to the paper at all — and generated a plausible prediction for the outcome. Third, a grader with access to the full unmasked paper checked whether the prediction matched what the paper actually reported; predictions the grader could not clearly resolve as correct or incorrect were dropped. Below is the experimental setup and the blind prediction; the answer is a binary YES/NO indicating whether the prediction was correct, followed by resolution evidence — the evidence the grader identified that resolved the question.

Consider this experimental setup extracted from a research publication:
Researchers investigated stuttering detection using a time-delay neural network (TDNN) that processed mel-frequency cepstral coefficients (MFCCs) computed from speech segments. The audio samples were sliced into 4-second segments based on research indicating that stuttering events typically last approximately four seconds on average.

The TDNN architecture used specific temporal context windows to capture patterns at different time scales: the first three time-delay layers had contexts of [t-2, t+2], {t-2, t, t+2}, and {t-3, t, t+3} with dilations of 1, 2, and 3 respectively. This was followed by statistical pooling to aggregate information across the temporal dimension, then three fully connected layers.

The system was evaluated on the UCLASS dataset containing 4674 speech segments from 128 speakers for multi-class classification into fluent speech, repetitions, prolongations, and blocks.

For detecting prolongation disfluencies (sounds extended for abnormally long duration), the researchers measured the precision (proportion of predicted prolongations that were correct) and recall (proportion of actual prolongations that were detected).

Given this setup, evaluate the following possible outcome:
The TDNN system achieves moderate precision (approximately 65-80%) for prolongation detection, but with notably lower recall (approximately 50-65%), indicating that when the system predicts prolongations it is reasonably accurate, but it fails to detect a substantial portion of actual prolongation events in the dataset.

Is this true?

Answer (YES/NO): NO